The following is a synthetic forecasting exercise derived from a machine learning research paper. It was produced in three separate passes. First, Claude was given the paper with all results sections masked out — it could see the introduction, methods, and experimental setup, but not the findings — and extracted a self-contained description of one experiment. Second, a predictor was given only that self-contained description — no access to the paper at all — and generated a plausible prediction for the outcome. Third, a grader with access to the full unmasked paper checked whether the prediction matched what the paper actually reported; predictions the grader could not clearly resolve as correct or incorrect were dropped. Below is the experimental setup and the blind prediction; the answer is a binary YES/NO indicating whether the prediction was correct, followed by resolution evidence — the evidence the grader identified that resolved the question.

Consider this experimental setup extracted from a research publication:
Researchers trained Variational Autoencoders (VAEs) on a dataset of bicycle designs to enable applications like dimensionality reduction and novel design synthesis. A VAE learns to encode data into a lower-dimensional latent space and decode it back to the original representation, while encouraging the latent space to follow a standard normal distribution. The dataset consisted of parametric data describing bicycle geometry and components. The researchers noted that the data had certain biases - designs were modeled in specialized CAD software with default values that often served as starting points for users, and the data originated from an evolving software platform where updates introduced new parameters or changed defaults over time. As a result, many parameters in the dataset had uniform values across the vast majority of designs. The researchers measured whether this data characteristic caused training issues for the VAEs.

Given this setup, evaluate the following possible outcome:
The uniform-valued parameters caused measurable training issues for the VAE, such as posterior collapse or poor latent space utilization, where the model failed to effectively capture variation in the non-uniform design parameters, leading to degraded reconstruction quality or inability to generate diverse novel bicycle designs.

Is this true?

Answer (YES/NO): YES